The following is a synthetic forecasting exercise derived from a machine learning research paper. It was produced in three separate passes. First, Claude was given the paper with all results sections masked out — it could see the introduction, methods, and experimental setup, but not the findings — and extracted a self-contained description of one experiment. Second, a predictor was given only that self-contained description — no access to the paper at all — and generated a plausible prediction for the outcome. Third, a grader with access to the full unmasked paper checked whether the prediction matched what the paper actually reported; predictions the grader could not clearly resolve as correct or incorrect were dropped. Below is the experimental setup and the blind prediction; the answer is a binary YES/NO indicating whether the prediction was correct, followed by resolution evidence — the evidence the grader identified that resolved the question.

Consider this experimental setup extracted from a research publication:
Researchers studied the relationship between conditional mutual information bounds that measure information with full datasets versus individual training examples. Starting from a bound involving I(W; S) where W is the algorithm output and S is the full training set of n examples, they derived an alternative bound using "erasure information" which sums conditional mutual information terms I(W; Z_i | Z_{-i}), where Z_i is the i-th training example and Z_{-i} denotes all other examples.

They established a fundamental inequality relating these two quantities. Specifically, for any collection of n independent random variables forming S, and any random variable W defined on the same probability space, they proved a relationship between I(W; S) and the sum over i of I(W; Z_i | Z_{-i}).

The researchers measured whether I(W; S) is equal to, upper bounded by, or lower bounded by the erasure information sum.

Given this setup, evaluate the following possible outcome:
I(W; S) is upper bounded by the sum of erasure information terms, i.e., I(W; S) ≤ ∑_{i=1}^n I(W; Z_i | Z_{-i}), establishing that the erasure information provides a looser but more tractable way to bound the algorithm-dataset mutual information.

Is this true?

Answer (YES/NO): YES